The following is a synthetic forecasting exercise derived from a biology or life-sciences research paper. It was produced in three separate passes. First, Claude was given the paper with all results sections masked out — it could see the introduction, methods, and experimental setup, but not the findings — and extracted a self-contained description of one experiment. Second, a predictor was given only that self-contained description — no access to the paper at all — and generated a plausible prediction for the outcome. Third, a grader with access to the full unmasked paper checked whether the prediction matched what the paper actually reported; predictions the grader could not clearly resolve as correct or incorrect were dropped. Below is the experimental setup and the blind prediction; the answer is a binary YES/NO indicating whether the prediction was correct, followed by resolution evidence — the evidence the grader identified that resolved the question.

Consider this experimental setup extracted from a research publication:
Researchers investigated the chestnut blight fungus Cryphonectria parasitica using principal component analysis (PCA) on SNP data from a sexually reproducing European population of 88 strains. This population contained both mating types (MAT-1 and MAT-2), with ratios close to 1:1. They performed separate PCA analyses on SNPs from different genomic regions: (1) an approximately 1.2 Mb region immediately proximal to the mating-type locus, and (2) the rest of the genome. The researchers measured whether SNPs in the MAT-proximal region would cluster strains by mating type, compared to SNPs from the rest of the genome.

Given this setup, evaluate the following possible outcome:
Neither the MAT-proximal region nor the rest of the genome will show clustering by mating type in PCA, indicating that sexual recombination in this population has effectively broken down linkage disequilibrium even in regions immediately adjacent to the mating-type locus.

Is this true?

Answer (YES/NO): NO